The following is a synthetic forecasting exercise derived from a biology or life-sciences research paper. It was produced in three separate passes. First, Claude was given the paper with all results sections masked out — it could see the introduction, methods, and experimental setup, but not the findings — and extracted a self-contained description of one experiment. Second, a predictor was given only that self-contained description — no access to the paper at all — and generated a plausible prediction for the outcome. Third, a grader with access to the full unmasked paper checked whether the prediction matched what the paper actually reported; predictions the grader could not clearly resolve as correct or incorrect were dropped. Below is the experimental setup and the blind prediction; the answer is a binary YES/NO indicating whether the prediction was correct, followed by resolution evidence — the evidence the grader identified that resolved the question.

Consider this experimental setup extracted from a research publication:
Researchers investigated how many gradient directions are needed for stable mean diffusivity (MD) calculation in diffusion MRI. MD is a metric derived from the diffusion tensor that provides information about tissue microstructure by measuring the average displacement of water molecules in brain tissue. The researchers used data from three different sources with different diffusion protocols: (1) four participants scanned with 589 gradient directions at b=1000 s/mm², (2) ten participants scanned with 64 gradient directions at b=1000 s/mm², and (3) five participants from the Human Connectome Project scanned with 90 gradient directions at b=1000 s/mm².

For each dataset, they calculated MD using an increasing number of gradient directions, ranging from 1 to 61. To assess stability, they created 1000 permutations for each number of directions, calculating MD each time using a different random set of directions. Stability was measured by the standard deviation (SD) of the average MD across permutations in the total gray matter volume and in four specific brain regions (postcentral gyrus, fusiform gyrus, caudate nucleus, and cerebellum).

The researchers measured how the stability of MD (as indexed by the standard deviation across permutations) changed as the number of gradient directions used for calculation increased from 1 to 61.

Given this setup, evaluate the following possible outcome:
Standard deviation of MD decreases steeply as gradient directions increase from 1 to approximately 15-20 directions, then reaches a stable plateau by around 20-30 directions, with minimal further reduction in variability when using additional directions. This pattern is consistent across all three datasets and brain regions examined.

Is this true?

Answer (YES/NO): NO